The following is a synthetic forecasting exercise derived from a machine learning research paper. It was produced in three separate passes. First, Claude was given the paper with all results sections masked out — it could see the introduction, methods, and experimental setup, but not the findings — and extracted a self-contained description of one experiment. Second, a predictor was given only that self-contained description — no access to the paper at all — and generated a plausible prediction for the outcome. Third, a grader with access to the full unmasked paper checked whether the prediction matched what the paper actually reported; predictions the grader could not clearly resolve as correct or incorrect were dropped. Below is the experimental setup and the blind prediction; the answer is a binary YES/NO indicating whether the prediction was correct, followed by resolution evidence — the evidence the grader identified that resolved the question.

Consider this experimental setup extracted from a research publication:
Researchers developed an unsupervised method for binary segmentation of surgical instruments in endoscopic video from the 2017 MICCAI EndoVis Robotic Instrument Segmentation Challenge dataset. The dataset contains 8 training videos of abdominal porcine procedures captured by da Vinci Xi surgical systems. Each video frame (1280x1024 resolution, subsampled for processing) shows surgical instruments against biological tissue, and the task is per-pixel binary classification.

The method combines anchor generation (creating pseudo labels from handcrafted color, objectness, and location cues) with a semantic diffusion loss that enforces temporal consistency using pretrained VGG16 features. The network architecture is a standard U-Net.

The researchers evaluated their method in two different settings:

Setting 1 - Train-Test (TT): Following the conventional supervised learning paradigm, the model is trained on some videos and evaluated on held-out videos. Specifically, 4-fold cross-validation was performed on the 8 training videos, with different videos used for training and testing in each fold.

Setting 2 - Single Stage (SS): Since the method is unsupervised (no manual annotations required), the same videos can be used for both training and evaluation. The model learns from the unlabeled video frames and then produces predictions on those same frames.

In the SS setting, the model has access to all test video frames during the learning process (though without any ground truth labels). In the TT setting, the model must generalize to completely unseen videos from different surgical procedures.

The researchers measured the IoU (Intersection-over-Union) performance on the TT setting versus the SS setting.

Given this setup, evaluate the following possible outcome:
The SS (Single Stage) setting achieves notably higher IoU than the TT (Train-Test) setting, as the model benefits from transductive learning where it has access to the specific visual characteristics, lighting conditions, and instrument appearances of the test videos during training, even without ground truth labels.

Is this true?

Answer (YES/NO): YES